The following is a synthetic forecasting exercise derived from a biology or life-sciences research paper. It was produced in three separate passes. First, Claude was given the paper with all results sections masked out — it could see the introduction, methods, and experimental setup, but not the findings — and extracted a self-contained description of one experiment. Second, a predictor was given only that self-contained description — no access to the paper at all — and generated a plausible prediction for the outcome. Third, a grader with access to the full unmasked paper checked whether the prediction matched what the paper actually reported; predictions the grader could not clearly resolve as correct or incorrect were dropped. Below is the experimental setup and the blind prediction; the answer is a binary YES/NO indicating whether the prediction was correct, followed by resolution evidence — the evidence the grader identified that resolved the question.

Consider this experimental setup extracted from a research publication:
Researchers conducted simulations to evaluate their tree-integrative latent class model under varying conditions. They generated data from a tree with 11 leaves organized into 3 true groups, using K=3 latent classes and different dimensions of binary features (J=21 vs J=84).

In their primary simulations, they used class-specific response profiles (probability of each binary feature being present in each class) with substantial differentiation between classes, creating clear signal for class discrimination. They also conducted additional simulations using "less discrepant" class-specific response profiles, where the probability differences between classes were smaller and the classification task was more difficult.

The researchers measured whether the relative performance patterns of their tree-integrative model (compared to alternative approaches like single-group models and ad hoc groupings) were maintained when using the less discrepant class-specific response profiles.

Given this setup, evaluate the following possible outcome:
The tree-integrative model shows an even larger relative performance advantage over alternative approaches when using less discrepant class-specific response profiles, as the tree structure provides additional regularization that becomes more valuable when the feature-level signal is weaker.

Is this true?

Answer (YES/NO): NO